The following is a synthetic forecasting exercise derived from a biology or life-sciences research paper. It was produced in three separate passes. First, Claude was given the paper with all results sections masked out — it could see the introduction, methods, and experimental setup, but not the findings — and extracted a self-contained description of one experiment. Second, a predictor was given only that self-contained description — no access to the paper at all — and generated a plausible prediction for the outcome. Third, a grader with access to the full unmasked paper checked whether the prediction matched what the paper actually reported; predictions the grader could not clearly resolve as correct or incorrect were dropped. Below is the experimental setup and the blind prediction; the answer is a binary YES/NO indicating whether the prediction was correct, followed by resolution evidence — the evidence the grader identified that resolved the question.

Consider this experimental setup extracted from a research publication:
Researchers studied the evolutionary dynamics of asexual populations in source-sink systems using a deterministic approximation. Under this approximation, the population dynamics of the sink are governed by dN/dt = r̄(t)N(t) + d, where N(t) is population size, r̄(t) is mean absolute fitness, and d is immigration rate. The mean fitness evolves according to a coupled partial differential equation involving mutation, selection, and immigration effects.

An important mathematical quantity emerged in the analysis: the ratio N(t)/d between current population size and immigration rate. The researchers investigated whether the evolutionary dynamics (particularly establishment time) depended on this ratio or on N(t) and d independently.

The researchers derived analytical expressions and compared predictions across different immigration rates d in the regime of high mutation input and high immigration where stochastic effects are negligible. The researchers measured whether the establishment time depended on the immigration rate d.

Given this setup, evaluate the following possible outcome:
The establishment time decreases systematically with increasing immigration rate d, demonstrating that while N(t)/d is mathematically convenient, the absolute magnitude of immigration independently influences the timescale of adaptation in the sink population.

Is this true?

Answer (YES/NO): NO